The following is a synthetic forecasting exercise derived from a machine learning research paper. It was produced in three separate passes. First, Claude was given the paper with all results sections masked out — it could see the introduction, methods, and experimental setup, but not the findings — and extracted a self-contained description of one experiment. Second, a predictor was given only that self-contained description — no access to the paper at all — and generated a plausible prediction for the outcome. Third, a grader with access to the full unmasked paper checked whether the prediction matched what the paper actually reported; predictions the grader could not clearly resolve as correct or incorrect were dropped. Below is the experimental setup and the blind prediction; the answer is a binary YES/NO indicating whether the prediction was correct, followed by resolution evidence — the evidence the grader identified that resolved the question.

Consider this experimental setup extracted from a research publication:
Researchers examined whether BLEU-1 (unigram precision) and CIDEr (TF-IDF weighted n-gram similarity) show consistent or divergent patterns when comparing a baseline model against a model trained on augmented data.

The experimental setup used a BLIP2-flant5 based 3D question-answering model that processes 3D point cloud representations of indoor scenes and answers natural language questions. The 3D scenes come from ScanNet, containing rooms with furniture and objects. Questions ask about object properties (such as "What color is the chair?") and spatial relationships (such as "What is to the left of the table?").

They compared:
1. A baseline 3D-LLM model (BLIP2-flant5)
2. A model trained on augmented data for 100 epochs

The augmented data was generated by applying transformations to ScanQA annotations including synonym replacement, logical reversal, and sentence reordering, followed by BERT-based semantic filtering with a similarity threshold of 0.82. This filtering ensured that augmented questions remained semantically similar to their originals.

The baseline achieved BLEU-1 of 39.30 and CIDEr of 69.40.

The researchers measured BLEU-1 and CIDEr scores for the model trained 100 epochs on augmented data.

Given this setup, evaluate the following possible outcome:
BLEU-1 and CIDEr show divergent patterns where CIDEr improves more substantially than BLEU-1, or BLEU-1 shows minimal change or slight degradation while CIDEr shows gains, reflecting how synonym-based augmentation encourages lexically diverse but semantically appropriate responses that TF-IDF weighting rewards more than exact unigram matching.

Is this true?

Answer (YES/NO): YES